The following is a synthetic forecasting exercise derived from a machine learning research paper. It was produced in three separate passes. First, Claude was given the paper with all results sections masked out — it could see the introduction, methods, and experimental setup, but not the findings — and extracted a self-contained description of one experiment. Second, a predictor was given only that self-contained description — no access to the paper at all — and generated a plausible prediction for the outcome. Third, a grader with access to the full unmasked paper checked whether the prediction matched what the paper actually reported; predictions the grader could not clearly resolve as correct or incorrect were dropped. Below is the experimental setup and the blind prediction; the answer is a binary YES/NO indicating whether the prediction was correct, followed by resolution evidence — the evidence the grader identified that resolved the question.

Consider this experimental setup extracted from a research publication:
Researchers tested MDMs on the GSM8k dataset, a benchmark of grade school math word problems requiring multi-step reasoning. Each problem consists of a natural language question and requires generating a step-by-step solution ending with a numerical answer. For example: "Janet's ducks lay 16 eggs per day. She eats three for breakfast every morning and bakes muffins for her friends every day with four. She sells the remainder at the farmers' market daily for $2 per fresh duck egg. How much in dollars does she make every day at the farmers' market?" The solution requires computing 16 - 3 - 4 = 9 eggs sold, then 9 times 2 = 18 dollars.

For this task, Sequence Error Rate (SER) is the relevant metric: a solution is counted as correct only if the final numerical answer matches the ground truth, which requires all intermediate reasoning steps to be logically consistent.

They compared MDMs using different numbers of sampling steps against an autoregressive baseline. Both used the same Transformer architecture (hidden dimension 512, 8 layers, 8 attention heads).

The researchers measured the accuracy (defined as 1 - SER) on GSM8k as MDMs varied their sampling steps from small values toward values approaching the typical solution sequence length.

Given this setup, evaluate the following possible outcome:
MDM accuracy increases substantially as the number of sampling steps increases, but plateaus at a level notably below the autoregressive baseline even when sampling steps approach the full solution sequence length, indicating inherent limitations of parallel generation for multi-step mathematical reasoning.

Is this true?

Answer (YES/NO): NO